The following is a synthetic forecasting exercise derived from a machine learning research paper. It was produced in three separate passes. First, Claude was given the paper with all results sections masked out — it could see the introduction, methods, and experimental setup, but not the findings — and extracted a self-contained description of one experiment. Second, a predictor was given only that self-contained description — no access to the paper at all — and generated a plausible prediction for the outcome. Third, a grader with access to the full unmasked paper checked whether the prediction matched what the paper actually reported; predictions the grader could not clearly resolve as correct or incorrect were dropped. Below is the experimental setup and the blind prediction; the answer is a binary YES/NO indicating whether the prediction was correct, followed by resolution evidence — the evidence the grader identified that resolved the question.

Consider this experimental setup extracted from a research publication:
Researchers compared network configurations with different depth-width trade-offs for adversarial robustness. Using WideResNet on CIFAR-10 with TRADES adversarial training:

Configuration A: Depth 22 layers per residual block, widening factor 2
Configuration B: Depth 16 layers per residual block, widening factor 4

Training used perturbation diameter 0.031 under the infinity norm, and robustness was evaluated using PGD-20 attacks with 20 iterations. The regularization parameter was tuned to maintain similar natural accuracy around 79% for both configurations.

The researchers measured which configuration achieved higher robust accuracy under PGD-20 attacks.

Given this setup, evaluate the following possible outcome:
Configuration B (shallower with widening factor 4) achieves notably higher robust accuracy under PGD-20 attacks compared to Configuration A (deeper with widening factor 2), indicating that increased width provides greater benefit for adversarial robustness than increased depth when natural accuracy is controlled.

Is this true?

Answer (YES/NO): YES